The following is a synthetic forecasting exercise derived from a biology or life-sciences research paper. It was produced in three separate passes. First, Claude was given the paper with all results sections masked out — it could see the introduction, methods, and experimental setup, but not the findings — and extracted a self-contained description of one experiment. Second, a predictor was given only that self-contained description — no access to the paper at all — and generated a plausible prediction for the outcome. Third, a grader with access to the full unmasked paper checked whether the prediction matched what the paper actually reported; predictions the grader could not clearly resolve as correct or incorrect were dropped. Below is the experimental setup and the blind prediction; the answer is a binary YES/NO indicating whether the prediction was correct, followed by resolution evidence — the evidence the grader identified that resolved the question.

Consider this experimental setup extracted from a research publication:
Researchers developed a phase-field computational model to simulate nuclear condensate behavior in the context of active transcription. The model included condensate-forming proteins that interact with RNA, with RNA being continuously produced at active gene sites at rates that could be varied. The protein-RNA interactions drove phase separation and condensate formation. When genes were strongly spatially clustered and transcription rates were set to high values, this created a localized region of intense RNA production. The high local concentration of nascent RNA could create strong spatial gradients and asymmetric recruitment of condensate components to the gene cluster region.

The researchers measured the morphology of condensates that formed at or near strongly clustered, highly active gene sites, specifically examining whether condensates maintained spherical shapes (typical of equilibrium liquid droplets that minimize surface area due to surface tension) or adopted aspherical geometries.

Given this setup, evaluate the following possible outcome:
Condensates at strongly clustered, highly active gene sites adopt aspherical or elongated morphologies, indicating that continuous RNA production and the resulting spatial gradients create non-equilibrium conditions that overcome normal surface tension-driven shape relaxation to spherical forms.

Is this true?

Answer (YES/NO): YES